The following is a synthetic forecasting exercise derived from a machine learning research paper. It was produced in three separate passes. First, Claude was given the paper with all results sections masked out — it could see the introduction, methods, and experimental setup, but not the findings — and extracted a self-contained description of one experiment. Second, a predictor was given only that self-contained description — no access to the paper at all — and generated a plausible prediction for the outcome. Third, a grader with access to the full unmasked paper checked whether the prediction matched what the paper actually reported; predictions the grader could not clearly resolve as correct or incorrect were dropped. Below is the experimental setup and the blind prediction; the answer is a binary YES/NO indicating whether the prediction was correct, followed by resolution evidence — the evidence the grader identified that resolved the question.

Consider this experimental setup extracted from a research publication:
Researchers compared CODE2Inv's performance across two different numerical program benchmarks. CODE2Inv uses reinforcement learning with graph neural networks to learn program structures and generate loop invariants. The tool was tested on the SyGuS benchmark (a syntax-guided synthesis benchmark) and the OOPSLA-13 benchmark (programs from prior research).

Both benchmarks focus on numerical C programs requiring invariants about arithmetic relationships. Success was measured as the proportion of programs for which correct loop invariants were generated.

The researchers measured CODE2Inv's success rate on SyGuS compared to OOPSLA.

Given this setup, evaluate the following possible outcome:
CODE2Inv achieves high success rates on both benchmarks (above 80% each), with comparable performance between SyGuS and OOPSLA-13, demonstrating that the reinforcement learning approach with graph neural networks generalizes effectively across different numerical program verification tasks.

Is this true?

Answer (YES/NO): NO